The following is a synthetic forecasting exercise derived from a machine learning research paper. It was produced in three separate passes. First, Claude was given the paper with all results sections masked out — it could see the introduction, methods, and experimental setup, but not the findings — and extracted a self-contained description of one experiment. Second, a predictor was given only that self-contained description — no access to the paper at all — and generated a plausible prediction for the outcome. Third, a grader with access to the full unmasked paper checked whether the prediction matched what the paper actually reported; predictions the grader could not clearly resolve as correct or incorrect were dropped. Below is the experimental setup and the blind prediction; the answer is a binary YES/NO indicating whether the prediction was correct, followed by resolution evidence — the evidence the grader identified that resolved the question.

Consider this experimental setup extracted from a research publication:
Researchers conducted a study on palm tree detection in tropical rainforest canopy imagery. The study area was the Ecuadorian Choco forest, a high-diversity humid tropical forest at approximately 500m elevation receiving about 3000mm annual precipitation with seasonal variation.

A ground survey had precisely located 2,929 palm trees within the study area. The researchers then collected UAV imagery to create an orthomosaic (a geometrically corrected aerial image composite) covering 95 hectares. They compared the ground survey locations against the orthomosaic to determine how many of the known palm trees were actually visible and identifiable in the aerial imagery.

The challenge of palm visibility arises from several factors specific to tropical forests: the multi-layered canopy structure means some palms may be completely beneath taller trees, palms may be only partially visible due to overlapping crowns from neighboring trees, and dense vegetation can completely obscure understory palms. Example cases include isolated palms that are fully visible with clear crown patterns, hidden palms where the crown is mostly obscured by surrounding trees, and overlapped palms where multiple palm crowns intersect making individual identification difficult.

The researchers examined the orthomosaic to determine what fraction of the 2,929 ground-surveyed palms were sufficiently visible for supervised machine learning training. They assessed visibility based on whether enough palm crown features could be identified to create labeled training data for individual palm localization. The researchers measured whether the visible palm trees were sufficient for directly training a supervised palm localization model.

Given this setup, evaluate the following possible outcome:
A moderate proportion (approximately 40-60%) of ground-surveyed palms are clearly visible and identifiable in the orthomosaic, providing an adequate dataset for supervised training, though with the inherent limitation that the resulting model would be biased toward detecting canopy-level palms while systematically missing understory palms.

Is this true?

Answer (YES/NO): NO